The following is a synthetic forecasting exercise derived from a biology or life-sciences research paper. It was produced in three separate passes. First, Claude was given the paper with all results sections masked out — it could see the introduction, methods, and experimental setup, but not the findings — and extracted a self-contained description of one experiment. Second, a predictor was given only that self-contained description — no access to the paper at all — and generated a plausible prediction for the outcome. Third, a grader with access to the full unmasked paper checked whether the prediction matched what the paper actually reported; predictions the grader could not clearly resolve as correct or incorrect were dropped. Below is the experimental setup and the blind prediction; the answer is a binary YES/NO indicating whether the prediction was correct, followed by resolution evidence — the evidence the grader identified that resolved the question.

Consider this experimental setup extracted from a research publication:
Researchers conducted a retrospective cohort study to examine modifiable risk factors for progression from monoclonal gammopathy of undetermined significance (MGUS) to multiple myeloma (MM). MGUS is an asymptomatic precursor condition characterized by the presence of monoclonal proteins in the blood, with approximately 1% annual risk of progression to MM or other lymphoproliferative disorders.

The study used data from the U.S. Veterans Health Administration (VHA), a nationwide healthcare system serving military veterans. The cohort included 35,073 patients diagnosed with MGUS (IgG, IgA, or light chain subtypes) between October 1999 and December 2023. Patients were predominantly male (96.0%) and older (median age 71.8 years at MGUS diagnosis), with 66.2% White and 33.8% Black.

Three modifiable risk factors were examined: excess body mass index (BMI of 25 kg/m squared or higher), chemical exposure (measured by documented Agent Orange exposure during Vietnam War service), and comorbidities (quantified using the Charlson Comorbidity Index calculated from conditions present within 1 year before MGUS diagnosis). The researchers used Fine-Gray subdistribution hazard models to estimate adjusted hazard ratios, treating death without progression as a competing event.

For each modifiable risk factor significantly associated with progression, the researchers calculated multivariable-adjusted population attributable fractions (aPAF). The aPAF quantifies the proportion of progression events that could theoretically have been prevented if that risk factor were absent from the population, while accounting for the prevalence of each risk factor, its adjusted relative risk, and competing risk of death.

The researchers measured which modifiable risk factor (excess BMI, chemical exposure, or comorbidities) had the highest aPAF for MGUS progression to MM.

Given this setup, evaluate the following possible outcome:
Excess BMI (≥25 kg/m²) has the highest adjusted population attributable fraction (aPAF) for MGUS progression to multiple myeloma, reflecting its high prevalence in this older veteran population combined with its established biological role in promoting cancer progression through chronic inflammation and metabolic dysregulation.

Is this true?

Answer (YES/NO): YES